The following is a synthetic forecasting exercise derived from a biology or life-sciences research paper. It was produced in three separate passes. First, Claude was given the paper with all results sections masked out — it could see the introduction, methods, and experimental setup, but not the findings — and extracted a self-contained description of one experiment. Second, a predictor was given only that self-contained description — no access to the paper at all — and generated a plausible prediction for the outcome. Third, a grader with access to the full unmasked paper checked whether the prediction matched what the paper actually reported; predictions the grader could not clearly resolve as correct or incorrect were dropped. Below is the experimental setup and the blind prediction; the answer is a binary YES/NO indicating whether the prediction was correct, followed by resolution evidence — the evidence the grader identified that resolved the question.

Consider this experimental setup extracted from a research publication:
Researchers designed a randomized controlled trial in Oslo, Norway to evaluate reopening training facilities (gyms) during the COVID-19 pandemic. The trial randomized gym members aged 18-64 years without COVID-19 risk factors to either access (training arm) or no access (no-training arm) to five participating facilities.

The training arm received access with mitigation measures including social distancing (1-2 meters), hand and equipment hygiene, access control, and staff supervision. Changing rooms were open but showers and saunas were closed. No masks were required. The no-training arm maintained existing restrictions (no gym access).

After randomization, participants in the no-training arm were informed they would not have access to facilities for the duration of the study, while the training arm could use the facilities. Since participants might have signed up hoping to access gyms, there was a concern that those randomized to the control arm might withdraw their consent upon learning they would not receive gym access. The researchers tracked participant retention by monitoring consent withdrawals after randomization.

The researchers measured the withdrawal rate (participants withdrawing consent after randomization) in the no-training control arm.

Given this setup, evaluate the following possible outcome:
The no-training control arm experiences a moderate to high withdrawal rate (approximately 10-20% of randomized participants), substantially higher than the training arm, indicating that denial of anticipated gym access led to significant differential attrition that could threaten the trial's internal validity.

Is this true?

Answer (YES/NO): NO